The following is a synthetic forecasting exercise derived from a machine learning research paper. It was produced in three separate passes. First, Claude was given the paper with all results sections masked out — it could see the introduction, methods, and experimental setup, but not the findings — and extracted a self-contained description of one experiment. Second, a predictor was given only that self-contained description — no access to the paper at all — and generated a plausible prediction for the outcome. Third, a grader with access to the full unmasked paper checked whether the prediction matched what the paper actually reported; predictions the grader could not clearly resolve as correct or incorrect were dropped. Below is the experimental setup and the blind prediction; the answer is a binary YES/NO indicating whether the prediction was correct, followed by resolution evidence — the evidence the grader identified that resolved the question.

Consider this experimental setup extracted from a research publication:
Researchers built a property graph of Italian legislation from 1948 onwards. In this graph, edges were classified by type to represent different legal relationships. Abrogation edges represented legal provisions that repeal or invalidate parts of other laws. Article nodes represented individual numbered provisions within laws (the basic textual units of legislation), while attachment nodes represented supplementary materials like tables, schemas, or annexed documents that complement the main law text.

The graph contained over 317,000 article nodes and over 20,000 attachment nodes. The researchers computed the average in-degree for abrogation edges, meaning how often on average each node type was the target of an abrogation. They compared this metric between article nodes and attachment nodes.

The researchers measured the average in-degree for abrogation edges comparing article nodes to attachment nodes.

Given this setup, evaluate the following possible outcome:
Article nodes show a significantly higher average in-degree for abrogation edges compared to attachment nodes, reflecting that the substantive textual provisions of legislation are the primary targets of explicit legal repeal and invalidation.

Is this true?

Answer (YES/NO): YES